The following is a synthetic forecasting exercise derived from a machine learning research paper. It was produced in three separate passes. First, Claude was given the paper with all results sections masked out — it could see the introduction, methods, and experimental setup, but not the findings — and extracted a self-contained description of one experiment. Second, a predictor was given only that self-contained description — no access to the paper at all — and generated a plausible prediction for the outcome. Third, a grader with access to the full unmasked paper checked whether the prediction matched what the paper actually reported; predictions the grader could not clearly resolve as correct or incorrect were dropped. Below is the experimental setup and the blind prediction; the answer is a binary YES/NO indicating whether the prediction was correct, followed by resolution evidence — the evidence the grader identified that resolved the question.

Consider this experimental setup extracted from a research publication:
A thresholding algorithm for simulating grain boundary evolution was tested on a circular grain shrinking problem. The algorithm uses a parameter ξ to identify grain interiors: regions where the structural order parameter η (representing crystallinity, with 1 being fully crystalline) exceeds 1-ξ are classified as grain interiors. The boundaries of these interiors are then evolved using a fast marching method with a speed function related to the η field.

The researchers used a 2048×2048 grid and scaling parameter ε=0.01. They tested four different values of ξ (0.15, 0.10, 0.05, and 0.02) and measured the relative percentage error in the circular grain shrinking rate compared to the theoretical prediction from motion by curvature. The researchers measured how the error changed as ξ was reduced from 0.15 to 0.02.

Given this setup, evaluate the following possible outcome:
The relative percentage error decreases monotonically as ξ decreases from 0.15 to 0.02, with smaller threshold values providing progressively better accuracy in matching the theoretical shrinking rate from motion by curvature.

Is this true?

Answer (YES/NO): YES